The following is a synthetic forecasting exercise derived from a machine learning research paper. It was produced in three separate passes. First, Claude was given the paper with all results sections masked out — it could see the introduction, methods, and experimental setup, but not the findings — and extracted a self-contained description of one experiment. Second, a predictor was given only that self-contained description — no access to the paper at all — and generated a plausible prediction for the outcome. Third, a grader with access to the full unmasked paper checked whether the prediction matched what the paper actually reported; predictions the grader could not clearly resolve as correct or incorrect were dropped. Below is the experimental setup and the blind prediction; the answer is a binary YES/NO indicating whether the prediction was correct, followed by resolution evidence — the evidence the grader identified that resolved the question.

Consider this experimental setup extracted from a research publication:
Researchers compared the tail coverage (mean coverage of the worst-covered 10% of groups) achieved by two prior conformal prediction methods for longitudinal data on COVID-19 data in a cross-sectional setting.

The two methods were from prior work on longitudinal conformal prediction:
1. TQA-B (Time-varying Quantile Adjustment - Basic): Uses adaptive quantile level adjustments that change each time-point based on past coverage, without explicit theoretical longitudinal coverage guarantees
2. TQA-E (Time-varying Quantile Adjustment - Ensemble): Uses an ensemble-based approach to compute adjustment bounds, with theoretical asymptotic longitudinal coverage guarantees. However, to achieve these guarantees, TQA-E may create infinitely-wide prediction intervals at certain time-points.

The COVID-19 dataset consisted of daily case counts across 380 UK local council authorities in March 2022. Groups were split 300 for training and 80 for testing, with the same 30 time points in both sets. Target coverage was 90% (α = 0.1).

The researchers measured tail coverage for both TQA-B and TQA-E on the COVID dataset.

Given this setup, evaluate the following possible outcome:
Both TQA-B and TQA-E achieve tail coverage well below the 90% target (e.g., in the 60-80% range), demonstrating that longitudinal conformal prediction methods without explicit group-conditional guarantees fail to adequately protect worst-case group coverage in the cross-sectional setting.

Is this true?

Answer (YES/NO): NO